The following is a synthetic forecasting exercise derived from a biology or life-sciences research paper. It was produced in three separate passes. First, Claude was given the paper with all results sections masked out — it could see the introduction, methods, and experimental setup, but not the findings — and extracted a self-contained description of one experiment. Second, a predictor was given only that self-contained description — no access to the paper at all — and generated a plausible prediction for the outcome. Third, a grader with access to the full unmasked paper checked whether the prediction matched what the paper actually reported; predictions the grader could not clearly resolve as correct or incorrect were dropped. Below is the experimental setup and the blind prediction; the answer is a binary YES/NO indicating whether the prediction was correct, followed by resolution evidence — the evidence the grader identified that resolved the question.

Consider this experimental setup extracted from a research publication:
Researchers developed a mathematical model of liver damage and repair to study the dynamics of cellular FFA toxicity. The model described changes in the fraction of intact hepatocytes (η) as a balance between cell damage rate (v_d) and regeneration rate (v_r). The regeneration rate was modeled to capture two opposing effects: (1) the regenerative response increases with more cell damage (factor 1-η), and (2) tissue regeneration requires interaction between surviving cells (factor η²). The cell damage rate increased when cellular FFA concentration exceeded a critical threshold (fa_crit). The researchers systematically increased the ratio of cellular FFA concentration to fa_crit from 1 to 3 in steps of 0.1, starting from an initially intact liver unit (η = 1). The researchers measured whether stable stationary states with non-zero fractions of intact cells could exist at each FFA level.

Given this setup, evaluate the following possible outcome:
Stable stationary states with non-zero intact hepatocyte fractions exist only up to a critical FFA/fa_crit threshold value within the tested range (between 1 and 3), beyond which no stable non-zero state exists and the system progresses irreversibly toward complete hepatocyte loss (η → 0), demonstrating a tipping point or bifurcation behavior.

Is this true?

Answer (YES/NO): YES